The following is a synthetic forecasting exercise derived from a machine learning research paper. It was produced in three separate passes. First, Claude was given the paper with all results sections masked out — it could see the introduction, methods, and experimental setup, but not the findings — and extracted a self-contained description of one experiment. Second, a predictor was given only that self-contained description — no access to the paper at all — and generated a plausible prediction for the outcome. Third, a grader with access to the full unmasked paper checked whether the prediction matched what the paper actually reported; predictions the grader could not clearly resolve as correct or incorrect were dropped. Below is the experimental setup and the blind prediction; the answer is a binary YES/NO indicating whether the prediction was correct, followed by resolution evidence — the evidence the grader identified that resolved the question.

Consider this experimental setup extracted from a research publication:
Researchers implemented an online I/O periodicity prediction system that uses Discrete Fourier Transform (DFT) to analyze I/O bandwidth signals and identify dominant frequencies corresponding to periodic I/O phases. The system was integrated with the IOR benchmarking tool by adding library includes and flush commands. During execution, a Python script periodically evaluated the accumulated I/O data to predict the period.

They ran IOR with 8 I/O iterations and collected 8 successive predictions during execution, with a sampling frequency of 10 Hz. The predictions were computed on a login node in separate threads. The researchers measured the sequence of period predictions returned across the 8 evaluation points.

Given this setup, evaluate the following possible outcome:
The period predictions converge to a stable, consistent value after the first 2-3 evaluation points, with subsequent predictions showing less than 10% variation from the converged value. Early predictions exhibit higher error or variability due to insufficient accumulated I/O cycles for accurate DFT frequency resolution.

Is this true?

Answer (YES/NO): NO